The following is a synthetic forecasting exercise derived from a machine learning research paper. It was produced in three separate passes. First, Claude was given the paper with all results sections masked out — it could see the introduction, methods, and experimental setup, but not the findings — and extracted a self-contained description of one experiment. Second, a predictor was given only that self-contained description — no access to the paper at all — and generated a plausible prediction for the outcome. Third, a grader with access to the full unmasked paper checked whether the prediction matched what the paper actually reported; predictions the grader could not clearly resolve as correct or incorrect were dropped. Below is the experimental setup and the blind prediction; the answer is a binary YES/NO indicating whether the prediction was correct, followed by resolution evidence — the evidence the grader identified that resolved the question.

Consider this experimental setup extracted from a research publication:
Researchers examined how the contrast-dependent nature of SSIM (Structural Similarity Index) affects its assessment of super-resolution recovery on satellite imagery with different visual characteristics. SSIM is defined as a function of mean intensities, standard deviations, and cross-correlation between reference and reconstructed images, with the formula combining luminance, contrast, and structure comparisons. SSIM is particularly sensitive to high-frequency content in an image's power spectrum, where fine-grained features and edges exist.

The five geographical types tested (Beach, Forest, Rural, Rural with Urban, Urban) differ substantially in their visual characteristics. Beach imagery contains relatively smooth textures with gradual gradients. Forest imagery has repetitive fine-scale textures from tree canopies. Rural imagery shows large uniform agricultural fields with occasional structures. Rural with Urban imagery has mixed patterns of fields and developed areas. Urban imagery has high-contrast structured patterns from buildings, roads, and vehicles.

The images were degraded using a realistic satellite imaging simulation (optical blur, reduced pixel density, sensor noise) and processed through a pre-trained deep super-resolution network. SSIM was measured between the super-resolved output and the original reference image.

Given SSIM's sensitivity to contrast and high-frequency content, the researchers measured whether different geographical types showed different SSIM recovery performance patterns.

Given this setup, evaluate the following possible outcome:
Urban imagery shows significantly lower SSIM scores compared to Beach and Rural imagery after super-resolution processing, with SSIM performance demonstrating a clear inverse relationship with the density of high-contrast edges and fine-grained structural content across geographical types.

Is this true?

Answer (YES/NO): NO